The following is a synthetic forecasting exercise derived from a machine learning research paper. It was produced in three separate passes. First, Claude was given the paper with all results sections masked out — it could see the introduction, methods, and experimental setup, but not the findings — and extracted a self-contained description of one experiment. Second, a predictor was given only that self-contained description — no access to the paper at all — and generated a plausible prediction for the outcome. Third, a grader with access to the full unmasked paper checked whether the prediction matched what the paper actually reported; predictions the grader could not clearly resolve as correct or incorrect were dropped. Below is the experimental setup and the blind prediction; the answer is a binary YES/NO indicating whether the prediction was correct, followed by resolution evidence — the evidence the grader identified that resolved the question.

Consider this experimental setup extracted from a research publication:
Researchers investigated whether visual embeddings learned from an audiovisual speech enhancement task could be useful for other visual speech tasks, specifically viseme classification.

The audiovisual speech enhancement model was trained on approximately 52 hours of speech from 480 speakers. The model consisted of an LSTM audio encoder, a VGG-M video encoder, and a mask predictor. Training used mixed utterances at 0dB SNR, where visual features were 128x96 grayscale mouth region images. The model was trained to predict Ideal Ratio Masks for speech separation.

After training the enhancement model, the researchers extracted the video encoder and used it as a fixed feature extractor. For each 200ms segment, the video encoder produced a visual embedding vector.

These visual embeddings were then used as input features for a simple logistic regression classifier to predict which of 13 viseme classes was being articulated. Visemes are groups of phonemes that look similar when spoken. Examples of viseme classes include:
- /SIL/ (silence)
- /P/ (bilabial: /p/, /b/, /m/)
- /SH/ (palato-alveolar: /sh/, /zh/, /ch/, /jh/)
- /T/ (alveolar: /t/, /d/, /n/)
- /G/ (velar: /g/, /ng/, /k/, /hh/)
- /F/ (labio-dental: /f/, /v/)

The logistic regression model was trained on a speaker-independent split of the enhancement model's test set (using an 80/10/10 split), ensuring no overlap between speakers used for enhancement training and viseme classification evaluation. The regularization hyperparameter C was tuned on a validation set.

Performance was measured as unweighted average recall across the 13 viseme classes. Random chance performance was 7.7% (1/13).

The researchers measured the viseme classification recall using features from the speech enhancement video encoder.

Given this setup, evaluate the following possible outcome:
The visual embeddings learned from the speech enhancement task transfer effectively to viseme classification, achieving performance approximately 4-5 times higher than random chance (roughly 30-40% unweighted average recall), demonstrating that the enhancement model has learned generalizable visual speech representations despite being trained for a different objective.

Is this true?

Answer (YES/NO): YES